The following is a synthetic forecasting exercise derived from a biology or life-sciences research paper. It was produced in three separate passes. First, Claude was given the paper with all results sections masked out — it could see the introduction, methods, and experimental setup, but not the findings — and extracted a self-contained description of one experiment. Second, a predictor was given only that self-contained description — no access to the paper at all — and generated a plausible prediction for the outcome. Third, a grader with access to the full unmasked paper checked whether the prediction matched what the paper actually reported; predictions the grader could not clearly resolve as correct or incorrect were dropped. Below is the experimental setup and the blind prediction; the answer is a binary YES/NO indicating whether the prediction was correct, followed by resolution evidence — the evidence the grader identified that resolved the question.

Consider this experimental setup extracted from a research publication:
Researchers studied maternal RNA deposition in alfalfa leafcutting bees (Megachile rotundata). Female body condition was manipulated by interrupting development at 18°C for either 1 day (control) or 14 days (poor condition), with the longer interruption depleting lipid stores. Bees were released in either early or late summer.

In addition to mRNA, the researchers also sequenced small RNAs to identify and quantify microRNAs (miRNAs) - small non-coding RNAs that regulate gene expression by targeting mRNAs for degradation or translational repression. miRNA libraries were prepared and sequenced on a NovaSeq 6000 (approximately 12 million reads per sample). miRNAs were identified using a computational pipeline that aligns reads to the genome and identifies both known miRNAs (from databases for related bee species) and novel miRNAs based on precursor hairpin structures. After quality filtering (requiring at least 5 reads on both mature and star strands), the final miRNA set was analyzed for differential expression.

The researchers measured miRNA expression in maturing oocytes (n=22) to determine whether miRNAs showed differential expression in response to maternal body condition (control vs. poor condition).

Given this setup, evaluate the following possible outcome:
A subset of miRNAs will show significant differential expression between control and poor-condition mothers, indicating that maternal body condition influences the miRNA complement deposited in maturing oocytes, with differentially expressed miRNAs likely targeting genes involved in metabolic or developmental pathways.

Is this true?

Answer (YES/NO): NO